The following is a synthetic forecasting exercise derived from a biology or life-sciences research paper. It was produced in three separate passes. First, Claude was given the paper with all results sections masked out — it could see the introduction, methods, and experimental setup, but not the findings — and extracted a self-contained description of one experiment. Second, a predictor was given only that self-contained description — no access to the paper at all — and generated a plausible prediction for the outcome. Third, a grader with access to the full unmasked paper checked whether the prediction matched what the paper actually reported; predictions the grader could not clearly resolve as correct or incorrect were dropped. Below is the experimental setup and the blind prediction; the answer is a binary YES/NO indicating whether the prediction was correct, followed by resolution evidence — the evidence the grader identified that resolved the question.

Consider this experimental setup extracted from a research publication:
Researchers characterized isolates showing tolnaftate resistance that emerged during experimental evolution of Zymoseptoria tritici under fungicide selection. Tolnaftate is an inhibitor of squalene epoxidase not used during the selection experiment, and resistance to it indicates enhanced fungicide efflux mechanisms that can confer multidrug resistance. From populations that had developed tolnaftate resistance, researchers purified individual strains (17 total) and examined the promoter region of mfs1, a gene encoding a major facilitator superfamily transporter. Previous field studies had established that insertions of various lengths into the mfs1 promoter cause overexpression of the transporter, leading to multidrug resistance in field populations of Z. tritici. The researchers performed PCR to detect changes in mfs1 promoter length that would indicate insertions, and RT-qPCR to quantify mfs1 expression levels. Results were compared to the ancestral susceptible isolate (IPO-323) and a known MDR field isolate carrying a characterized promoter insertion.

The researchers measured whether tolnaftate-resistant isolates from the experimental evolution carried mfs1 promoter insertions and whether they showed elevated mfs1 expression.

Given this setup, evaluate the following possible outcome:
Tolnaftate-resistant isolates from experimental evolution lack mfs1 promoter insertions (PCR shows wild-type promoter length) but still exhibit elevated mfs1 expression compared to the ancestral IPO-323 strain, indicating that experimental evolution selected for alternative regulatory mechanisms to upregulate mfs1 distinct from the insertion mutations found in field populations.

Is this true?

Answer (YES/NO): NO